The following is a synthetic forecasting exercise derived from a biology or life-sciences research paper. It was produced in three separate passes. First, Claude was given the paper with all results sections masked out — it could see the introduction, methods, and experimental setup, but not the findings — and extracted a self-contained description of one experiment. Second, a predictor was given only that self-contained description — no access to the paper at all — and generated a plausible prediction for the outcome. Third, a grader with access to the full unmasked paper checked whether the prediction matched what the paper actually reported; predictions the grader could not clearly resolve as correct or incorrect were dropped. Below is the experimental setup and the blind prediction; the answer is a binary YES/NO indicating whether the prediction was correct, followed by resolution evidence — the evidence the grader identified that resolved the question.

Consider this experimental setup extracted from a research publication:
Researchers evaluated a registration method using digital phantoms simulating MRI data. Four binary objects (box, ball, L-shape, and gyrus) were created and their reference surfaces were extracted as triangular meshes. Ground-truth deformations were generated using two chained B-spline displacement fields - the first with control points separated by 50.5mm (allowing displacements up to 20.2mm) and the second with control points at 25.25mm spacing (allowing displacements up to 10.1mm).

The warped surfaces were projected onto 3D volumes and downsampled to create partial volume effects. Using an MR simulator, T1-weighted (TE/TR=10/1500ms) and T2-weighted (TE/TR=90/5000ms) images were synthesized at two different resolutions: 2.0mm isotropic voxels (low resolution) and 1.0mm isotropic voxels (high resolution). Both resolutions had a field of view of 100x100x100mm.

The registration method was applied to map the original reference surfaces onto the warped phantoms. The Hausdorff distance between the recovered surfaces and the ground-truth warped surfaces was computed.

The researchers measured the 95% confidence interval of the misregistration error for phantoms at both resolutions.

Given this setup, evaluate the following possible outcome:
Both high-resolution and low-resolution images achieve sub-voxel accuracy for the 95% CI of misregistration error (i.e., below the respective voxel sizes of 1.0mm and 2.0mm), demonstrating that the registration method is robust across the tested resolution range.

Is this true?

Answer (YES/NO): YES